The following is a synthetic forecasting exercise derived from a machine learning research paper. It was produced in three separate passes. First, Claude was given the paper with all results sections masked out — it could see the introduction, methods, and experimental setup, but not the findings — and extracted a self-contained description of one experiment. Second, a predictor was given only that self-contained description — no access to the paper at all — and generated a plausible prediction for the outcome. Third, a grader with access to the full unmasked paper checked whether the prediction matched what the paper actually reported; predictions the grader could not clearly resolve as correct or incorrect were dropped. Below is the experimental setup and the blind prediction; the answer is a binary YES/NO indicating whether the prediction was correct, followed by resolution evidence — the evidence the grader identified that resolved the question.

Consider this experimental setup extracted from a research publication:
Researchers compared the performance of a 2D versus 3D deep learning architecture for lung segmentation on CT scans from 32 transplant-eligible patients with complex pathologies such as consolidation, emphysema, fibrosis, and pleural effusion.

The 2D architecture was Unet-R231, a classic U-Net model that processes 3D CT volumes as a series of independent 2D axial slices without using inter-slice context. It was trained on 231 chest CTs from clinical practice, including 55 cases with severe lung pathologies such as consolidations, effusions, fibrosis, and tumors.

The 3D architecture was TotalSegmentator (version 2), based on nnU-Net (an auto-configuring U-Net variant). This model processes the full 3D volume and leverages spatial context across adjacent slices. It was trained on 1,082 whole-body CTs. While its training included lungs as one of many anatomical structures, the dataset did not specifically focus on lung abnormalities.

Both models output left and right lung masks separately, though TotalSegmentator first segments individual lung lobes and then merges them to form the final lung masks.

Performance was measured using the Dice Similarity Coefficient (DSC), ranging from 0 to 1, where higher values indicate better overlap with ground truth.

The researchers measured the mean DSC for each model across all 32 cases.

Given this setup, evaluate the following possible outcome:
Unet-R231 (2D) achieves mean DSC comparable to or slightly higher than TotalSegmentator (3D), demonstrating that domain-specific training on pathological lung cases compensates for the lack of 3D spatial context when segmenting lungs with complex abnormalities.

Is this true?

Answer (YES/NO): YES